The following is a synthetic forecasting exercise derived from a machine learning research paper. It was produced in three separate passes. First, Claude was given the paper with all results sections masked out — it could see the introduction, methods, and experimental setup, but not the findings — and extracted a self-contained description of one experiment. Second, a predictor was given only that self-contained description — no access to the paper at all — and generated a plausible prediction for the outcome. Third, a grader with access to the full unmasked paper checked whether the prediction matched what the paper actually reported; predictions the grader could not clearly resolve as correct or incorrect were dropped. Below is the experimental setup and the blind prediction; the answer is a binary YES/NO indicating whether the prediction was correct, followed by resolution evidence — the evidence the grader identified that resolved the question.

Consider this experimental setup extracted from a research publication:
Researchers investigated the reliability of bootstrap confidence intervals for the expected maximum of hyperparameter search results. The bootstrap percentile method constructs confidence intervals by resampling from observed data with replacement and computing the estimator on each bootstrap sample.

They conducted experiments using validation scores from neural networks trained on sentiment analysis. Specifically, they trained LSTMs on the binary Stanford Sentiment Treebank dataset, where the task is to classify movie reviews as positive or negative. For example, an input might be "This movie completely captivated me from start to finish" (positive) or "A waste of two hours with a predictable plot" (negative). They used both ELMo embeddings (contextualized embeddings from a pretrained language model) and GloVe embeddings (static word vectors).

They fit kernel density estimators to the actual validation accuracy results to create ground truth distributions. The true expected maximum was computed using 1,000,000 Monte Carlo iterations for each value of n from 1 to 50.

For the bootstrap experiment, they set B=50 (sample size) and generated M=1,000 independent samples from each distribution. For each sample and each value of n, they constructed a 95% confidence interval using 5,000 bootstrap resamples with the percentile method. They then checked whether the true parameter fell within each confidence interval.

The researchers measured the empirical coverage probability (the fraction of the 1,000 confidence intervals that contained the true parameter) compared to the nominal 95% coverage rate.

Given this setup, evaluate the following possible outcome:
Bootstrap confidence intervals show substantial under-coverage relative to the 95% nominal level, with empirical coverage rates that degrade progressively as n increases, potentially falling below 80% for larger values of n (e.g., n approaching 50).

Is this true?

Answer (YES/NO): YES